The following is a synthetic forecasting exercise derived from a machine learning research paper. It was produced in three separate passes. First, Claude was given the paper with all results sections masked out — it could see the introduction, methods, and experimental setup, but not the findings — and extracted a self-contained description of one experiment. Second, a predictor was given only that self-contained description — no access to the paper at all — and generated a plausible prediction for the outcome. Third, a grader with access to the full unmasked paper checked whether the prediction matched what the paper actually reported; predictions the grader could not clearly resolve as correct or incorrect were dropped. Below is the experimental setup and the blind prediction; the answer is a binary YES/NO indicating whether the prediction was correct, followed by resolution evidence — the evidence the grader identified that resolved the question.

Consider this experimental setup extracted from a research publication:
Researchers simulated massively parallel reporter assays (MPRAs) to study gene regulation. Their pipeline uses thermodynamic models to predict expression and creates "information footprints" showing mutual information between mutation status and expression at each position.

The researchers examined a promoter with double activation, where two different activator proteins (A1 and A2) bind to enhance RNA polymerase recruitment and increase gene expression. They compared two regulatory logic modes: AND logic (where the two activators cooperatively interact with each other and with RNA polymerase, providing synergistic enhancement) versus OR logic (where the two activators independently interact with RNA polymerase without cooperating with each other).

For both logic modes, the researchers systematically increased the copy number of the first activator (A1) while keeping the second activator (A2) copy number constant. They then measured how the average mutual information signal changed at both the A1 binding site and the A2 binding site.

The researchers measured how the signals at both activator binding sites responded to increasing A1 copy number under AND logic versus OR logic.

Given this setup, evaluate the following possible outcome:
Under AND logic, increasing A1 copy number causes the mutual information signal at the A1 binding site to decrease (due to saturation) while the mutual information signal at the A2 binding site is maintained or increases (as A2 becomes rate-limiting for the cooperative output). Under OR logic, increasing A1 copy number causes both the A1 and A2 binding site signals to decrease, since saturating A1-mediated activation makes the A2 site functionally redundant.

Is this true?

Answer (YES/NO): NO